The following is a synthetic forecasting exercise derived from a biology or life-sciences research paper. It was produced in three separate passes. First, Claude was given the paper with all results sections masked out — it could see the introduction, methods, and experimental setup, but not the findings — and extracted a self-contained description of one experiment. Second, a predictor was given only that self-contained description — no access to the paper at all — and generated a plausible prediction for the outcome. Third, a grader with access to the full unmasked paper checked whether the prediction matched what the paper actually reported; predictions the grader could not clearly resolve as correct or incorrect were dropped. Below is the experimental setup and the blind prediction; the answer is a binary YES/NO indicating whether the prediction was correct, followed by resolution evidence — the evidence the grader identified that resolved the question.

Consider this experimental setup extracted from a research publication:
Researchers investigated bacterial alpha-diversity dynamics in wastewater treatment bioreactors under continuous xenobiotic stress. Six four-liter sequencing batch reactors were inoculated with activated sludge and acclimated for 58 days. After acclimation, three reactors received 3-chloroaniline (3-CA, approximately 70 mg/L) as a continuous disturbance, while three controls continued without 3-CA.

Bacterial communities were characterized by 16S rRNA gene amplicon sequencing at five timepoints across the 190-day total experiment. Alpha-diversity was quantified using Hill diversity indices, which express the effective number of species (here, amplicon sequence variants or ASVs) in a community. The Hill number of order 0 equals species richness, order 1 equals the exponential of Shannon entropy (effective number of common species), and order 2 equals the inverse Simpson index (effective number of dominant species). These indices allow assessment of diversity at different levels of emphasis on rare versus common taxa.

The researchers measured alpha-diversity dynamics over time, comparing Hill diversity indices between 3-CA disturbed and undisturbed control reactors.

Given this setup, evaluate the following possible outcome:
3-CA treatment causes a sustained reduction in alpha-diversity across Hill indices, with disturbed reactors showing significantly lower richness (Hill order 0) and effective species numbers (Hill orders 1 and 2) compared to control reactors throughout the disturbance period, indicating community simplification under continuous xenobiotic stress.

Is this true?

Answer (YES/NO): NO